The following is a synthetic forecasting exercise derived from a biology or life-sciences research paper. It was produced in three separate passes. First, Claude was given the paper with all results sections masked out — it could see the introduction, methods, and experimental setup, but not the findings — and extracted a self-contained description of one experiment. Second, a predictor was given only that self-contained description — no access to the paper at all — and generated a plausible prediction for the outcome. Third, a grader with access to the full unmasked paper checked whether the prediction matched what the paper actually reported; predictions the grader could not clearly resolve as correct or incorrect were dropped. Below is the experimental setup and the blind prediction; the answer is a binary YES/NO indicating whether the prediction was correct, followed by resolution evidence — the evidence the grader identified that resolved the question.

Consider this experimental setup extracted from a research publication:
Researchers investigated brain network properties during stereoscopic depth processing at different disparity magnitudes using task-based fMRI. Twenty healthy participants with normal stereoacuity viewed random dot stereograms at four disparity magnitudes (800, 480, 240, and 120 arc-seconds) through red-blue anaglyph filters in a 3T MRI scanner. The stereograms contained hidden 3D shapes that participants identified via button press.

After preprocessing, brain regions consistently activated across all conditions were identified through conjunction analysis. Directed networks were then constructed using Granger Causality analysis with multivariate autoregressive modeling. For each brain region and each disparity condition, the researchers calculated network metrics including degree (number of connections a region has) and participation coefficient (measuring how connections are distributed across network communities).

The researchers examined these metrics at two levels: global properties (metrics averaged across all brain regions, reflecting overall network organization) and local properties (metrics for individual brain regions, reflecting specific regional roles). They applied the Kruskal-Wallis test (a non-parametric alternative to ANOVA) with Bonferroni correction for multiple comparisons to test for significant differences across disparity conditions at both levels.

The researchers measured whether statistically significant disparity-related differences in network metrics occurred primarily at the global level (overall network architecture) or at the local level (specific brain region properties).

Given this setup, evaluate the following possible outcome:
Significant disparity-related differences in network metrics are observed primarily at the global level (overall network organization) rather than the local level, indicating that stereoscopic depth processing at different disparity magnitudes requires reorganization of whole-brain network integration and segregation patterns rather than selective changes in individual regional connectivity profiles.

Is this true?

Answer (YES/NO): NO